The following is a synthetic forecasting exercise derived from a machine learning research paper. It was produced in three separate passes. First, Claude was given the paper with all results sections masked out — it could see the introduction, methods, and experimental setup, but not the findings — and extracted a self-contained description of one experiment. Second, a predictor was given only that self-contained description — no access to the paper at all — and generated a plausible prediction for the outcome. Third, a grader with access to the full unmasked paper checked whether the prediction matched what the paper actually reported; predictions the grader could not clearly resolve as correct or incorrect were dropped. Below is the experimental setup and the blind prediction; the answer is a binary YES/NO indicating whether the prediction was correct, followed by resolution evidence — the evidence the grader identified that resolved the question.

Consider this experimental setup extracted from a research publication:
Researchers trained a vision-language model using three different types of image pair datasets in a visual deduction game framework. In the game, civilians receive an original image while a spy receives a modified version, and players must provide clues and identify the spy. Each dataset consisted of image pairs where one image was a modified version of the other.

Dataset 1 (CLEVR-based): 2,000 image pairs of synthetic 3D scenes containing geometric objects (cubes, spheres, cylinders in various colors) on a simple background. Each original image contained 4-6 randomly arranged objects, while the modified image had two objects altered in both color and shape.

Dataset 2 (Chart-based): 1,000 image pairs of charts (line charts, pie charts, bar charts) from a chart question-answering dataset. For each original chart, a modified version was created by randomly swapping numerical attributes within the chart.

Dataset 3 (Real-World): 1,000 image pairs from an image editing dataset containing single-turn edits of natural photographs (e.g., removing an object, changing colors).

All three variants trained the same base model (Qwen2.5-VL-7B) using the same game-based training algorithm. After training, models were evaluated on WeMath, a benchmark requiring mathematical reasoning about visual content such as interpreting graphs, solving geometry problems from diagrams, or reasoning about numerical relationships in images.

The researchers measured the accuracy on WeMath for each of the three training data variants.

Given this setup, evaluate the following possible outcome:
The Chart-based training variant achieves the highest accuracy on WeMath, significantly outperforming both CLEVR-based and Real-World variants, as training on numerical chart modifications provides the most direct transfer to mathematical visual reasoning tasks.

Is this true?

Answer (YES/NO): NO